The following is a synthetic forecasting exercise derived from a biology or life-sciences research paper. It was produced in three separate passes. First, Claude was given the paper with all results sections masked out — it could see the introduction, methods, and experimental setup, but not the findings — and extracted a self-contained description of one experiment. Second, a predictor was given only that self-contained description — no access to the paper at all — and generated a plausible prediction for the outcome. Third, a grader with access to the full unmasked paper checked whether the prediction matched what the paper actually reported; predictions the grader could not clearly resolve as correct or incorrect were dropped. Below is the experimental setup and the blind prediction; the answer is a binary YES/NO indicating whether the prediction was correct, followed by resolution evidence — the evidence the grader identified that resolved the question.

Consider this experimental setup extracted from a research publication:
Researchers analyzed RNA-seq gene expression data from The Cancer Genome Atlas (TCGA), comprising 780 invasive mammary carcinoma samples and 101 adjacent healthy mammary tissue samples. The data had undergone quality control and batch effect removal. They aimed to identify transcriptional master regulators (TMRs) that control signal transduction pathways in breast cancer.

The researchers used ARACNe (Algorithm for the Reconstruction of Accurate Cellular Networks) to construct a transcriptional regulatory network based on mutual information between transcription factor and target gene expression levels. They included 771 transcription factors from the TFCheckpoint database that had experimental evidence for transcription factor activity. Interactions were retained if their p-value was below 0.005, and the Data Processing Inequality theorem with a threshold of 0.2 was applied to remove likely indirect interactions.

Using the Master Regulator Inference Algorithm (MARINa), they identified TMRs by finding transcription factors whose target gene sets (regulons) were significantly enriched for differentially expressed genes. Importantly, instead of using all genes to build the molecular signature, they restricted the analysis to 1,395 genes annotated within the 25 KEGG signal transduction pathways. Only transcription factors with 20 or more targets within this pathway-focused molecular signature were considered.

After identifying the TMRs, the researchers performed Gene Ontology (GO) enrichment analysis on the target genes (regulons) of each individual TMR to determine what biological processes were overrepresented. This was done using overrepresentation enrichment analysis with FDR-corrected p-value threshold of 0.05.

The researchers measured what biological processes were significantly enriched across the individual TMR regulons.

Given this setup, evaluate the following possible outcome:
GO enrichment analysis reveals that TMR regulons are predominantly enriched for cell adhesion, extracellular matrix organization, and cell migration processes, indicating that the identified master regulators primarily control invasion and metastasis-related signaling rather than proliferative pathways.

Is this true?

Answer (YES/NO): NO